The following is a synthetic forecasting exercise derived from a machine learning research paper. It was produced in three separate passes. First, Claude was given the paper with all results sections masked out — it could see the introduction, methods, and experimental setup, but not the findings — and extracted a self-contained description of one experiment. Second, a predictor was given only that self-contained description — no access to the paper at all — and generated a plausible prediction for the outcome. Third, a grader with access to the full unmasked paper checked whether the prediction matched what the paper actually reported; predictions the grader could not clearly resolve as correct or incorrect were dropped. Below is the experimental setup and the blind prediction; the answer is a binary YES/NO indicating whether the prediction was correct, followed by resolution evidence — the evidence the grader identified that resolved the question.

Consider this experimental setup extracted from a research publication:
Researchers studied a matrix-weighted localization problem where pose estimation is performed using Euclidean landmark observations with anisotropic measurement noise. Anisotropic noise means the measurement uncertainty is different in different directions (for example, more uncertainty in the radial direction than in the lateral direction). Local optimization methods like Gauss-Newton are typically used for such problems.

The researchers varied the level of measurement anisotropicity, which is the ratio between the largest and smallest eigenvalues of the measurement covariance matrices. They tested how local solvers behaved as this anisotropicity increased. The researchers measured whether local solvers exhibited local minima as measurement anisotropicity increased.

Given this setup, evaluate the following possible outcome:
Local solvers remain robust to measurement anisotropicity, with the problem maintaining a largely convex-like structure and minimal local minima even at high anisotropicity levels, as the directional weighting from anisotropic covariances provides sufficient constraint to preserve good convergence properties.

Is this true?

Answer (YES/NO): NO